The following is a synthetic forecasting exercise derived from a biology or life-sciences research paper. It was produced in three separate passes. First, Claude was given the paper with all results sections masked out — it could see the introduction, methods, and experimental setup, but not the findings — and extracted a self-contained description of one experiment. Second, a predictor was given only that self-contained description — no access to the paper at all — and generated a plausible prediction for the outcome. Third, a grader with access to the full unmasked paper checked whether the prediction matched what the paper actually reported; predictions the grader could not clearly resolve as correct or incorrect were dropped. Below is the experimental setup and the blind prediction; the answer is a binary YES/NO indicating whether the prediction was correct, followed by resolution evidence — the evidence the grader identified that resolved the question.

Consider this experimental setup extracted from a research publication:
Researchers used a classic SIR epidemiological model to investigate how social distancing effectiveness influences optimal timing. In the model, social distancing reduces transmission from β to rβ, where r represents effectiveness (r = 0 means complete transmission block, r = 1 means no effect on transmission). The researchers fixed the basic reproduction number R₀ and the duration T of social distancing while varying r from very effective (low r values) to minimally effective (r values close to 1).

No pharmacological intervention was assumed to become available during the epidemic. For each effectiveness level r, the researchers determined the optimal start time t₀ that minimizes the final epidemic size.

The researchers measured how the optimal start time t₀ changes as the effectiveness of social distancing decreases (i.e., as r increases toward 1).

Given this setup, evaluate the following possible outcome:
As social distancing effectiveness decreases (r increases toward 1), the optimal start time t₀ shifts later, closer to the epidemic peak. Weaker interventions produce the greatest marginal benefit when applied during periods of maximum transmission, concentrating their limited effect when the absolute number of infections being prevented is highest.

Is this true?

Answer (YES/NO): NO